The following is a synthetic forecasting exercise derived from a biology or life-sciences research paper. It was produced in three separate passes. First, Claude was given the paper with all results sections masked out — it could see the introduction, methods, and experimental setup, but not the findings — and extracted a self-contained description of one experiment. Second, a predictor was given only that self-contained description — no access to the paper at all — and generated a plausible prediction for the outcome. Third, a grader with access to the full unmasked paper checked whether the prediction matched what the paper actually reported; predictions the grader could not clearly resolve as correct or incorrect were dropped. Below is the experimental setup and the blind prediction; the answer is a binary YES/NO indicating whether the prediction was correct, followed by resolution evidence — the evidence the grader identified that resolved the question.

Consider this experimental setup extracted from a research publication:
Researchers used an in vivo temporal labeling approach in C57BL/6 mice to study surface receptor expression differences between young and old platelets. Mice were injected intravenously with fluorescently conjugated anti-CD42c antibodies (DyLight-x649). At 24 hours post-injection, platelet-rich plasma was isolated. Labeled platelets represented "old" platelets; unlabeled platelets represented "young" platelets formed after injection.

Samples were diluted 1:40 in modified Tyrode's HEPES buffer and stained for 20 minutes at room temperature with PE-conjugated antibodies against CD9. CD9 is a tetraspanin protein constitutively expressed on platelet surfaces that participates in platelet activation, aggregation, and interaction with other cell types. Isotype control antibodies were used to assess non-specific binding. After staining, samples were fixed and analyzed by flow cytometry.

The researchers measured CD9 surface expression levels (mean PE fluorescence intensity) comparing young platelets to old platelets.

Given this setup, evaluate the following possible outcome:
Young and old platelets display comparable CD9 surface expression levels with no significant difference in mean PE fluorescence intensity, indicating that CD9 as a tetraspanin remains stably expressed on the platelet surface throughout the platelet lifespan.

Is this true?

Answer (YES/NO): NO